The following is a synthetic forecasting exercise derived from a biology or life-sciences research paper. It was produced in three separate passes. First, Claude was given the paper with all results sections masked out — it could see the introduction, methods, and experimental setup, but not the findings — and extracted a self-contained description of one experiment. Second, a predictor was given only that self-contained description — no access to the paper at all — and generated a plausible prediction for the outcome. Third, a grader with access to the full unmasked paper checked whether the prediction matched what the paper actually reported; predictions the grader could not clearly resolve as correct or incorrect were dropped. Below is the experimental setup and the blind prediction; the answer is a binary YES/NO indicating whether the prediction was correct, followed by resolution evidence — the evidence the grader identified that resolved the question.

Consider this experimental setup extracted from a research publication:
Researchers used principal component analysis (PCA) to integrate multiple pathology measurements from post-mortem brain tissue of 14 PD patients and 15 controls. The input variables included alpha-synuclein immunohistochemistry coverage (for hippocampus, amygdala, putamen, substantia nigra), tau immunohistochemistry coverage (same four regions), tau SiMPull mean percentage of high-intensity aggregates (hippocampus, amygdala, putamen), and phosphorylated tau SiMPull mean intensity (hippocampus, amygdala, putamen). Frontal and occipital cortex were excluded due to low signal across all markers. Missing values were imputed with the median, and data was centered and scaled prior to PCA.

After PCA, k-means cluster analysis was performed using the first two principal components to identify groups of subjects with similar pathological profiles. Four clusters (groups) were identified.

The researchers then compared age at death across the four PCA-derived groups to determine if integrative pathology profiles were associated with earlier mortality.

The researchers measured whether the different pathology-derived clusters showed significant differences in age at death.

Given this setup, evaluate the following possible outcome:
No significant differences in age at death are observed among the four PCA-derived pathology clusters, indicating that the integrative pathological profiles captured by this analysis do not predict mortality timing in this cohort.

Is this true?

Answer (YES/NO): NO